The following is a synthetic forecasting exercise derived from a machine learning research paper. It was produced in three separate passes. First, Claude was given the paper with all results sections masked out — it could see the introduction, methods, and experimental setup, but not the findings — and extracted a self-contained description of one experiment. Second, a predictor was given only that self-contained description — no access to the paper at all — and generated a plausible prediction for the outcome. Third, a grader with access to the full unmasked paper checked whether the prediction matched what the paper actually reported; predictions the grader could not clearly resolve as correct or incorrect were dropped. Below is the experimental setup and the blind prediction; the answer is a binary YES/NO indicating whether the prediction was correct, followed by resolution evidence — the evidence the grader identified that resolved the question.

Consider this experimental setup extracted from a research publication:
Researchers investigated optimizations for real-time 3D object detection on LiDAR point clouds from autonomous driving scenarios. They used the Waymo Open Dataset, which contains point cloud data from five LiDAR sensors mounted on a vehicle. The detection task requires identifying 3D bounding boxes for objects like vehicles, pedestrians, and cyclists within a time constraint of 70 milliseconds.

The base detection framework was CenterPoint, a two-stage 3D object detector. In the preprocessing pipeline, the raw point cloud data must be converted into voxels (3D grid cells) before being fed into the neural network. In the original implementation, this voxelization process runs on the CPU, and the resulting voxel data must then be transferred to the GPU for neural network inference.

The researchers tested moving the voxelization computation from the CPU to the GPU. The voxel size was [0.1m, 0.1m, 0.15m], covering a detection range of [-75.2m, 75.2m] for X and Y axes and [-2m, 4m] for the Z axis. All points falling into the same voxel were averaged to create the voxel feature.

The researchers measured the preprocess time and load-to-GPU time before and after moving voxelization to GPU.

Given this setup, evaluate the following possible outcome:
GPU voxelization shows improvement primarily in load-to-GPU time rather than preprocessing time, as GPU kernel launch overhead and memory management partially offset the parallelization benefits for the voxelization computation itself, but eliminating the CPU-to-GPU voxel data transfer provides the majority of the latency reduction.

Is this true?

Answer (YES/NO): NO